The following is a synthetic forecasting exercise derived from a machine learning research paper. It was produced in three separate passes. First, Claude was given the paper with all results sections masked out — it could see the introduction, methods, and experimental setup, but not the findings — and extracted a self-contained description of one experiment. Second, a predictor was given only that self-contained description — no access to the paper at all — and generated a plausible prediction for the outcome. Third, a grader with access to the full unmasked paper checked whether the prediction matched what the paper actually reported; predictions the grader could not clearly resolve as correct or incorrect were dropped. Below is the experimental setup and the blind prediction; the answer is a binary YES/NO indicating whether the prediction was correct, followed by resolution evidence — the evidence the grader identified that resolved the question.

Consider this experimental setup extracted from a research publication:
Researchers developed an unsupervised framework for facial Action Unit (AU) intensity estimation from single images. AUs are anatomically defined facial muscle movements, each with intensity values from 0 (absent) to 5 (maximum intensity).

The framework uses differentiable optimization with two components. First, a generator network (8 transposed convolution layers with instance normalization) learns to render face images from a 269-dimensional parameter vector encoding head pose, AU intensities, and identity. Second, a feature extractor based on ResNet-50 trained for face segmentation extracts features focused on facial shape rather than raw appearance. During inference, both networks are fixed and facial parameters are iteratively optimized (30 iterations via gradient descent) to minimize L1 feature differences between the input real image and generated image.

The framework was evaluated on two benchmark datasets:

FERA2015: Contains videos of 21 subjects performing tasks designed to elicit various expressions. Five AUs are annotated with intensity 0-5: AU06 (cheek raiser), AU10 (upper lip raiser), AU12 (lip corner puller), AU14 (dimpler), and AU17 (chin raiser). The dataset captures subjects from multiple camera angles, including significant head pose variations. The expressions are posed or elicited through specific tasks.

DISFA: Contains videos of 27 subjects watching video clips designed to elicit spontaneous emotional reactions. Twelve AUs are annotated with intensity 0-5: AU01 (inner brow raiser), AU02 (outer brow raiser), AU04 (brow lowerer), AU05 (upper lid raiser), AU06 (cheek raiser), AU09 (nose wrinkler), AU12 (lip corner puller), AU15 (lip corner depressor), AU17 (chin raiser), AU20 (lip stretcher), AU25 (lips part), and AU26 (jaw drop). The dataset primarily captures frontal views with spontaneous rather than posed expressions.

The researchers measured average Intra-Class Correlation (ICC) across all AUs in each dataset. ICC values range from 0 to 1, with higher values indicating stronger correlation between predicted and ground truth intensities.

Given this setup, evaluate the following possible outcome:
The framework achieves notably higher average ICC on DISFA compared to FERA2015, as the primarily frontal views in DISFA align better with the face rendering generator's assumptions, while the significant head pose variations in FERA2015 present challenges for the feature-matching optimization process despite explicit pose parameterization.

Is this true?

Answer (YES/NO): NO